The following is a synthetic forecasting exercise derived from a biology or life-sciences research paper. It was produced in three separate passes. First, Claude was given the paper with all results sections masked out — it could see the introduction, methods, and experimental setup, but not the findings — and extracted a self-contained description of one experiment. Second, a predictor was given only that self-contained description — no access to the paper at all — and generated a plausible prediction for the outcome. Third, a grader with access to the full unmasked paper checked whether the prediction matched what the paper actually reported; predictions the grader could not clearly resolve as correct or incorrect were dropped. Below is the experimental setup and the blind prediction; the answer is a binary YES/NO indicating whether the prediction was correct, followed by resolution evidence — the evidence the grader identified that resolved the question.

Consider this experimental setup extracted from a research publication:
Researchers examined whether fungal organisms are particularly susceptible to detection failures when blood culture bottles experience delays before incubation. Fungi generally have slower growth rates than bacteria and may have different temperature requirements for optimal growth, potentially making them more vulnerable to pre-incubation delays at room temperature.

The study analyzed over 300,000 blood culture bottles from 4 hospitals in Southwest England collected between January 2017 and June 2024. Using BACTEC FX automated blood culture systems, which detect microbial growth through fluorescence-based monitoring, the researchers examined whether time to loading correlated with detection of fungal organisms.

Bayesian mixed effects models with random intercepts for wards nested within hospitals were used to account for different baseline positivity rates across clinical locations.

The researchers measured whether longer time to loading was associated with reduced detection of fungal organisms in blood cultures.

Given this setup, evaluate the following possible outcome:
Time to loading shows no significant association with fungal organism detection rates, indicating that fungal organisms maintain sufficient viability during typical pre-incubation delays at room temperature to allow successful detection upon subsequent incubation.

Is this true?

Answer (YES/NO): YES